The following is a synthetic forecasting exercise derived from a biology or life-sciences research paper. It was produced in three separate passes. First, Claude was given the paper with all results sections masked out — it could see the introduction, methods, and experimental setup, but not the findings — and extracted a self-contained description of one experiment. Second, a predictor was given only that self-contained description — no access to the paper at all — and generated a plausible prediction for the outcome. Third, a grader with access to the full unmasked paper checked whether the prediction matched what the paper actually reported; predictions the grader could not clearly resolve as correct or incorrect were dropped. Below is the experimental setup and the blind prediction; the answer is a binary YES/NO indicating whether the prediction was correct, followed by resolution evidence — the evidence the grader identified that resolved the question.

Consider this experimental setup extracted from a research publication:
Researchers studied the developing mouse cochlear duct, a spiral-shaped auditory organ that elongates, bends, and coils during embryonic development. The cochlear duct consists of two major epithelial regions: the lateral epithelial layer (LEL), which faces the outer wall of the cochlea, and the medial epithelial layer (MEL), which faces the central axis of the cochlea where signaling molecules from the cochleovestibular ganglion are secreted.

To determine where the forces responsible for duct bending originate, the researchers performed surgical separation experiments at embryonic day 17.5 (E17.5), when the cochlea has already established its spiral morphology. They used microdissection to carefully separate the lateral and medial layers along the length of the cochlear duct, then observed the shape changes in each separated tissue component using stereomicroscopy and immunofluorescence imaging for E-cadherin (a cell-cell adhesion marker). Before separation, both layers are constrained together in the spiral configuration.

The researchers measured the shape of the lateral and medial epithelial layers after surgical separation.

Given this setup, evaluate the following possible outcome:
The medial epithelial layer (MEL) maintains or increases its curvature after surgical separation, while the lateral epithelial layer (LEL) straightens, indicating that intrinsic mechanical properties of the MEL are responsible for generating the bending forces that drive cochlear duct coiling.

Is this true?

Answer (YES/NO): YES